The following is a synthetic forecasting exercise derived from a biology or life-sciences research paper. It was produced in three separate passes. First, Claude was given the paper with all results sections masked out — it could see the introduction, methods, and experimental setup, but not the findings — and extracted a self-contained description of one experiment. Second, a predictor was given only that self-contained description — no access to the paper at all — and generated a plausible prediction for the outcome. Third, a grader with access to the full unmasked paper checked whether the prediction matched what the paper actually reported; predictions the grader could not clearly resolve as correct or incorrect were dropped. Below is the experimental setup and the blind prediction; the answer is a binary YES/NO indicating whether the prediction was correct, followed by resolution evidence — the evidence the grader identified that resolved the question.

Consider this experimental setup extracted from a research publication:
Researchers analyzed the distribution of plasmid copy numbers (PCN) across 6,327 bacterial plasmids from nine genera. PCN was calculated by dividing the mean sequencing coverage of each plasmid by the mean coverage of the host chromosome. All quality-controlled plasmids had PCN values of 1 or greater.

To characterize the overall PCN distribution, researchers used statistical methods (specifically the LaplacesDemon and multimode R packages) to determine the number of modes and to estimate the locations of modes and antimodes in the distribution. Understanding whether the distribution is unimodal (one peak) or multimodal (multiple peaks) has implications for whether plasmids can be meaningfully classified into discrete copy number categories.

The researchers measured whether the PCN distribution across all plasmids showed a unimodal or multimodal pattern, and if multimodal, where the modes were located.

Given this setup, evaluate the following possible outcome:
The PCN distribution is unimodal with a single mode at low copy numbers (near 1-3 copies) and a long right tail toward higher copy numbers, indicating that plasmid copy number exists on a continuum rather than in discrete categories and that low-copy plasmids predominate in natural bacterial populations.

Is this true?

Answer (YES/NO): NO